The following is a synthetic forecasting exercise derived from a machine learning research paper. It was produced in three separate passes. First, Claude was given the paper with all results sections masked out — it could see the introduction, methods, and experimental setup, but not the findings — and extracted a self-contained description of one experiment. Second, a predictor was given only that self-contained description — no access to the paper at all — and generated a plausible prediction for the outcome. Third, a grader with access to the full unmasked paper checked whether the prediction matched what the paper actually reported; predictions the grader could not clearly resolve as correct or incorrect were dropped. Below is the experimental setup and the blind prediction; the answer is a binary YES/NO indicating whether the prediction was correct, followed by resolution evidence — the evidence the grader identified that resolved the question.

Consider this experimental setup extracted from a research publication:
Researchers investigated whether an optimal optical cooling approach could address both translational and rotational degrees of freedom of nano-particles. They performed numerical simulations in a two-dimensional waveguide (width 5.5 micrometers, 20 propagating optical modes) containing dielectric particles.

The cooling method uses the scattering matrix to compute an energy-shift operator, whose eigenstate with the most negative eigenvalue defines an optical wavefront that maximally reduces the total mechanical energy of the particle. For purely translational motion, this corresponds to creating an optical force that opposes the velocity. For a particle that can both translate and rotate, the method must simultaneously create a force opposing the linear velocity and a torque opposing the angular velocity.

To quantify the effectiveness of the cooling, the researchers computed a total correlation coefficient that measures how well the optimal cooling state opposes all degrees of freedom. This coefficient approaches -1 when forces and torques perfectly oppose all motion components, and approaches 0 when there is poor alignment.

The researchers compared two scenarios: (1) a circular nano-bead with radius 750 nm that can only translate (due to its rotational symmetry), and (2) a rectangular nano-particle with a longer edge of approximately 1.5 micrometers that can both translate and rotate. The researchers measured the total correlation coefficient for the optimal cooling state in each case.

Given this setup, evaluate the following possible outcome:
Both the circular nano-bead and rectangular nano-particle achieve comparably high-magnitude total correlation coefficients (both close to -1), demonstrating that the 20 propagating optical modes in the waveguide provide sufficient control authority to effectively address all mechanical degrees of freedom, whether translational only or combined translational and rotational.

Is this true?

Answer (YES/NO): NO